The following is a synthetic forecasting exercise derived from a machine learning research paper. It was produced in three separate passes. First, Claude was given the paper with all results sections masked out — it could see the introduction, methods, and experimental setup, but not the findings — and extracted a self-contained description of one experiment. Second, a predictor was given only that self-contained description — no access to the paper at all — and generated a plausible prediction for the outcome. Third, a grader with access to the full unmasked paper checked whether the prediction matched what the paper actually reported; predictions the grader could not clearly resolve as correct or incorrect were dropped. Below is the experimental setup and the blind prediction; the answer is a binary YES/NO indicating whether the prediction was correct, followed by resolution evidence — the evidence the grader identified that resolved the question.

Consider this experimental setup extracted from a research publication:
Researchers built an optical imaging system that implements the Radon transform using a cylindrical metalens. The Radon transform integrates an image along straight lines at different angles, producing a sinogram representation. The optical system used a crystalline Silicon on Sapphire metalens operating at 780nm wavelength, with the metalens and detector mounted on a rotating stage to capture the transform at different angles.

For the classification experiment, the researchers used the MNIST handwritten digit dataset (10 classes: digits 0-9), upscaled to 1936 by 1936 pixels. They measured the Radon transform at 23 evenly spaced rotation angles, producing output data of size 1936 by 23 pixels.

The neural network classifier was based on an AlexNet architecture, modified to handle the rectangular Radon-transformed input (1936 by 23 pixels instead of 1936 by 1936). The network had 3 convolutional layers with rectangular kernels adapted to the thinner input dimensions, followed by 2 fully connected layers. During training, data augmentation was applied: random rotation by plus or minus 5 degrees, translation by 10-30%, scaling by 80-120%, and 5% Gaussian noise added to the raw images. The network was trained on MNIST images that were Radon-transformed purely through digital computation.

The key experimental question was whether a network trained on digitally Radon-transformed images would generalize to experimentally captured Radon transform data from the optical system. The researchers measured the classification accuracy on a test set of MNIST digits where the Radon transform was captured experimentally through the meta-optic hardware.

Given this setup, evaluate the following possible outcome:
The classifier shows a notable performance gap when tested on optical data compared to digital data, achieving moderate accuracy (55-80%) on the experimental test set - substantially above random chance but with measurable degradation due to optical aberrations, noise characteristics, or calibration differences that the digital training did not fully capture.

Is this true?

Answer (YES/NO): NO